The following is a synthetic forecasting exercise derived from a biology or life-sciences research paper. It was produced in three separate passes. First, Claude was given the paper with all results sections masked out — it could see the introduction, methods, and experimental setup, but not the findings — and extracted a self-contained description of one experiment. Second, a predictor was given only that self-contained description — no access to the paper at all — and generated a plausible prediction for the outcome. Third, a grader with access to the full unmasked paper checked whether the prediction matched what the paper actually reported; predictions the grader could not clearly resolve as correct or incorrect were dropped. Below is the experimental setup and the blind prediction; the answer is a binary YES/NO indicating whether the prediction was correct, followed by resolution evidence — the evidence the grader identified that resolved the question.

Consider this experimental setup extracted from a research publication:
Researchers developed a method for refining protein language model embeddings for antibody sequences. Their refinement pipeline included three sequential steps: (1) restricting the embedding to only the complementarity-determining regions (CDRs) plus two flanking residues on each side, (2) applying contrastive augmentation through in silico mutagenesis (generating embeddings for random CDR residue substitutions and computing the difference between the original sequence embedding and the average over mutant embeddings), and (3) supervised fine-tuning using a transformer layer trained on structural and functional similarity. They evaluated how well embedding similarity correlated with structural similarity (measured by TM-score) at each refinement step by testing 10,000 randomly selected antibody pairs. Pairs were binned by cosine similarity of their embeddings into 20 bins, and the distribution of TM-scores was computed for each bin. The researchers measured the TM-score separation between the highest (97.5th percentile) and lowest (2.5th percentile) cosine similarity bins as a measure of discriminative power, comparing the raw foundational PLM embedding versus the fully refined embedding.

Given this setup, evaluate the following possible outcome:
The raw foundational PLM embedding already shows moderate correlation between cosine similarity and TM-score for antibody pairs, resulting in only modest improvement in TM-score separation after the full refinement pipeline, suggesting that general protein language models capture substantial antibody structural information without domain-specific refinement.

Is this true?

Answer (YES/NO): NO